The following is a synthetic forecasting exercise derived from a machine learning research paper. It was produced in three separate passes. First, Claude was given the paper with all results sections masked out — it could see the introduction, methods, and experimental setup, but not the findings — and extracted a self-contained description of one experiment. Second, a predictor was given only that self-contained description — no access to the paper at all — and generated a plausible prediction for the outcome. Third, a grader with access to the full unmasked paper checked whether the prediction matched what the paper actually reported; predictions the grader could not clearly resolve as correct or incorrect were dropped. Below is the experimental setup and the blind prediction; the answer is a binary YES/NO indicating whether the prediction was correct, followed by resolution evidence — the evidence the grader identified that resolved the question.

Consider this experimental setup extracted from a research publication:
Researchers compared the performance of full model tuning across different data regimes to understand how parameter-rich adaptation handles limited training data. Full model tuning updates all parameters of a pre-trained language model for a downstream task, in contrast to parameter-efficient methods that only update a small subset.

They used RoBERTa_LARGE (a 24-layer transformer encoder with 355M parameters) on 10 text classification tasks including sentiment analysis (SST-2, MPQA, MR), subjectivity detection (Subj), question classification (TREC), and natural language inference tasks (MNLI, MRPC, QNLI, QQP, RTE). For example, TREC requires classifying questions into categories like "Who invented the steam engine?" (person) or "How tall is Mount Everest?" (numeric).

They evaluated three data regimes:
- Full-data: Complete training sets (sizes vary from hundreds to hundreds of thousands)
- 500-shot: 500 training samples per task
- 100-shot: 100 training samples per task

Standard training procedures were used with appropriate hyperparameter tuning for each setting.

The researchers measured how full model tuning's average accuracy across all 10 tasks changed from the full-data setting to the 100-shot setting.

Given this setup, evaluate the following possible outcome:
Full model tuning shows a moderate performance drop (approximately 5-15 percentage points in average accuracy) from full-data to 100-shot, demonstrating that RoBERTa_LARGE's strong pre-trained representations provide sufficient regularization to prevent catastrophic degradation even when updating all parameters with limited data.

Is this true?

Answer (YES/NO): NO